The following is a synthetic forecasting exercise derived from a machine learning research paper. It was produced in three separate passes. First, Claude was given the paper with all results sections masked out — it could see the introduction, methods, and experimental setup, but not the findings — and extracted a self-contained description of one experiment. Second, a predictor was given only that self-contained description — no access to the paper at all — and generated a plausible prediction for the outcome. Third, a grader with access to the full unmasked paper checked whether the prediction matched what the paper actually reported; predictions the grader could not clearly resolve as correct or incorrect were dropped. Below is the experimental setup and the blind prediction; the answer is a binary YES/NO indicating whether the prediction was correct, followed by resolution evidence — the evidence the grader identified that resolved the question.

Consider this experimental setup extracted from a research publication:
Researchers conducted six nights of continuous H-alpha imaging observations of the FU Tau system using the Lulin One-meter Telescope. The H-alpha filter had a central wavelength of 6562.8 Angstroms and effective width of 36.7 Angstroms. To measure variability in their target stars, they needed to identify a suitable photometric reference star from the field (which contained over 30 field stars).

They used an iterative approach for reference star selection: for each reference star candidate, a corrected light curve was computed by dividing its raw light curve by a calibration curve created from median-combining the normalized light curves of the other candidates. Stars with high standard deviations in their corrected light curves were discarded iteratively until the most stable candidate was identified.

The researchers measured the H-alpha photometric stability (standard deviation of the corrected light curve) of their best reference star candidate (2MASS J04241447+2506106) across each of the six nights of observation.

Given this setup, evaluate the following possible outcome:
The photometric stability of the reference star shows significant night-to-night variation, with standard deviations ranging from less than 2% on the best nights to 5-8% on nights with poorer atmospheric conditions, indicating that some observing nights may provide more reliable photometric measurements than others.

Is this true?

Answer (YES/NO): NO